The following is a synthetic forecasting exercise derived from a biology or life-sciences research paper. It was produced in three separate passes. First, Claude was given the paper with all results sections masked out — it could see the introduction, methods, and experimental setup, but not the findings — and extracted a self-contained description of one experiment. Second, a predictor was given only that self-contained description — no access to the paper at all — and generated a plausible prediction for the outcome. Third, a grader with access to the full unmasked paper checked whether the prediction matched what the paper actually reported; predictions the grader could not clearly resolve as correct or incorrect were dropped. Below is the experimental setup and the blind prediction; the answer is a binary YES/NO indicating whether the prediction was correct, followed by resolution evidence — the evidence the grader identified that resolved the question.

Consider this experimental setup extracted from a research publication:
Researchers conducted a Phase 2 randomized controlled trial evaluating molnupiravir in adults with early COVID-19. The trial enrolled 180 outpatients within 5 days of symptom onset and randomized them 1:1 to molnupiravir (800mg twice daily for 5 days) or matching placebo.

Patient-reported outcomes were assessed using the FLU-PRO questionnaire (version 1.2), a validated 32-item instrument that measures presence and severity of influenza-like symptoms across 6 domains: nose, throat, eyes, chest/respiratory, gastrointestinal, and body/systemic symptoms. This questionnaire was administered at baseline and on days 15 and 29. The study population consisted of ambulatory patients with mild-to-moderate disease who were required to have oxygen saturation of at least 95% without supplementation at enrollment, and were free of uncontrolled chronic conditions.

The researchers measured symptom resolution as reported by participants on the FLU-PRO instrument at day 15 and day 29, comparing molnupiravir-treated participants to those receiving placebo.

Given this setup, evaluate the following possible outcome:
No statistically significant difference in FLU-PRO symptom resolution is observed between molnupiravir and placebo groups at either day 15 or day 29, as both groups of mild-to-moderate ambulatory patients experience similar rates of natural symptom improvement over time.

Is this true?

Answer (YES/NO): YES